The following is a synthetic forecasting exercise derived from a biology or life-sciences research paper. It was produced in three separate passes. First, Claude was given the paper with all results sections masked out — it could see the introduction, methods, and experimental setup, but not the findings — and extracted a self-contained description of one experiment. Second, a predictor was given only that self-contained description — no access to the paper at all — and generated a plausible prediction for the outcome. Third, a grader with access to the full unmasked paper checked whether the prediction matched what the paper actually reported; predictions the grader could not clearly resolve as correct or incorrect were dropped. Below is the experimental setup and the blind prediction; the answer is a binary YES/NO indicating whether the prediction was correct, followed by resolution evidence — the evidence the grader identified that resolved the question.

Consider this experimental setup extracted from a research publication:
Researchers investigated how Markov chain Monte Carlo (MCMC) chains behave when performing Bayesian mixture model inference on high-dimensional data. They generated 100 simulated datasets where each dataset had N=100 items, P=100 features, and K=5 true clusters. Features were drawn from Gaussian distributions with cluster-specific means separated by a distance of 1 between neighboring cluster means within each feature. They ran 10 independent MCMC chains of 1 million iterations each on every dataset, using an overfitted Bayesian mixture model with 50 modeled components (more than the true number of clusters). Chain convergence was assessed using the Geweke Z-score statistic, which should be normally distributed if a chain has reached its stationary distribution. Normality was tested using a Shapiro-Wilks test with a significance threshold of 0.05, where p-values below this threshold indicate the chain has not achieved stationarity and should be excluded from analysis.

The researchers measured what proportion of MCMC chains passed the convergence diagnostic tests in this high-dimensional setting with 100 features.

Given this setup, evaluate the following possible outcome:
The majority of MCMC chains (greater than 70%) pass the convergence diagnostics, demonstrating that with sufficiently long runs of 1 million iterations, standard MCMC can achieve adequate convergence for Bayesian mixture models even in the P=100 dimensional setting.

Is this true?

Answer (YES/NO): NO